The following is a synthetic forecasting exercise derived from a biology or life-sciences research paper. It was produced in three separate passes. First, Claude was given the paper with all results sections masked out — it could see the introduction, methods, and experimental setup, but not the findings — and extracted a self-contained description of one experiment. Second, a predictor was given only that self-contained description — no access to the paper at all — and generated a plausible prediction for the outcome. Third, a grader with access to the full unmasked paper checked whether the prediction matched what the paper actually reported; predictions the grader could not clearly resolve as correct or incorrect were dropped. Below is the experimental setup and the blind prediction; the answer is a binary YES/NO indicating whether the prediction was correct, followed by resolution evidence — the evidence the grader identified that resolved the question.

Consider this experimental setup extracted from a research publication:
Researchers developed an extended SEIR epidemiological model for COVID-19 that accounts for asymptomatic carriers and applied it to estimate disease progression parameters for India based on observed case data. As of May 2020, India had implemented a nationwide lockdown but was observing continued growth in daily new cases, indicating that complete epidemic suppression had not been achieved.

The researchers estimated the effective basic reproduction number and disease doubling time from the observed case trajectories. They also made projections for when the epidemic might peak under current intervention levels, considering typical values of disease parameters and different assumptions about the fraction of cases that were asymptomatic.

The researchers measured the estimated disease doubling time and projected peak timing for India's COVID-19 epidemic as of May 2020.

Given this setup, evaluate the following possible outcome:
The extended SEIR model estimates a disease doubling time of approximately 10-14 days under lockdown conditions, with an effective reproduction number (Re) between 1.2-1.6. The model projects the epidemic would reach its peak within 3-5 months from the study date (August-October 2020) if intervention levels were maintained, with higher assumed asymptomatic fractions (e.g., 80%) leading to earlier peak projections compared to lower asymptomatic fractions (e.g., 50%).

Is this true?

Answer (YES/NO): NO